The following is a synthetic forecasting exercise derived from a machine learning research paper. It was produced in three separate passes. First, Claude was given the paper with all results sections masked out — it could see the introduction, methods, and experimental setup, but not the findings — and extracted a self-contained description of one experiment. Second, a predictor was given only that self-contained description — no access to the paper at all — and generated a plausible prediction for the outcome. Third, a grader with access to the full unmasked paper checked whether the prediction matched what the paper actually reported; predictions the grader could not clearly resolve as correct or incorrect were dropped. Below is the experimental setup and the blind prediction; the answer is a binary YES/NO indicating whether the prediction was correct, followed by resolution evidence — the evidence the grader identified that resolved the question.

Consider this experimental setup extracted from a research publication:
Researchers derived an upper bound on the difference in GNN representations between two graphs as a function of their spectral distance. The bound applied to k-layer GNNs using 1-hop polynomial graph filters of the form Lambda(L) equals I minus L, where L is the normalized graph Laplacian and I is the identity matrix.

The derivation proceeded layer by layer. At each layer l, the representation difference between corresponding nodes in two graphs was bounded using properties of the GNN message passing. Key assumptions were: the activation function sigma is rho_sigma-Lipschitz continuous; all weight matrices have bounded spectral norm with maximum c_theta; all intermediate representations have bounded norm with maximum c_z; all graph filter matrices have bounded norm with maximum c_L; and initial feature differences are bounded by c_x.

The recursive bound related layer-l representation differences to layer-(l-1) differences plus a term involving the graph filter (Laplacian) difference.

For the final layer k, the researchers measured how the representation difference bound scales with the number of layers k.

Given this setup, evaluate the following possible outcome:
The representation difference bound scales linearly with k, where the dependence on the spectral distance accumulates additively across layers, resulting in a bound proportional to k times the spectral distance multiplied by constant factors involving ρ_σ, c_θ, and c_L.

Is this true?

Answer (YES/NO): NO